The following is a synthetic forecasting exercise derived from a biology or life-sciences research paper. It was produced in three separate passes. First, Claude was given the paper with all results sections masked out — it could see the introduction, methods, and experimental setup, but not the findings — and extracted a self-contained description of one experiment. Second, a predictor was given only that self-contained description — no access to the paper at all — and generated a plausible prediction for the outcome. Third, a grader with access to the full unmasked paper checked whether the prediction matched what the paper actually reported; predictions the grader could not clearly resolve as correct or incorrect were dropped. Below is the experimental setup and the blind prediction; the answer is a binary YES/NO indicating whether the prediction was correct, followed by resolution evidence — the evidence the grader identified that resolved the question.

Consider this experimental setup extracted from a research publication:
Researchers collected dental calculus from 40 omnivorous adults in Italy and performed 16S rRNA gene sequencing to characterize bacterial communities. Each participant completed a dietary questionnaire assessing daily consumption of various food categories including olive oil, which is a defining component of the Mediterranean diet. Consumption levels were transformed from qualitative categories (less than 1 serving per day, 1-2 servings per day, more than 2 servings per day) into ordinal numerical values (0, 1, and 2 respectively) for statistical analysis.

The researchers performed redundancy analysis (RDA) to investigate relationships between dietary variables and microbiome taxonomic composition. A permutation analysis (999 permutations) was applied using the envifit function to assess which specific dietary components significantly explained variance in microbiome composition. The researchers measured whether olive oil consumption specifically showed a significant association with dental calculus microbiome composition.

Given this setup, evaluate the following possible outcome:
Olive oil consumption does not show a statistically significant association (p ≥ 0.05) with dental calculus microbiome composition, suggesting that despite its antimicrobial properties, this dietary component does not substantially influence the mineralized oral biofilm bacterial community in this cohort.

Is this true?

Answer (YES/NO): YES